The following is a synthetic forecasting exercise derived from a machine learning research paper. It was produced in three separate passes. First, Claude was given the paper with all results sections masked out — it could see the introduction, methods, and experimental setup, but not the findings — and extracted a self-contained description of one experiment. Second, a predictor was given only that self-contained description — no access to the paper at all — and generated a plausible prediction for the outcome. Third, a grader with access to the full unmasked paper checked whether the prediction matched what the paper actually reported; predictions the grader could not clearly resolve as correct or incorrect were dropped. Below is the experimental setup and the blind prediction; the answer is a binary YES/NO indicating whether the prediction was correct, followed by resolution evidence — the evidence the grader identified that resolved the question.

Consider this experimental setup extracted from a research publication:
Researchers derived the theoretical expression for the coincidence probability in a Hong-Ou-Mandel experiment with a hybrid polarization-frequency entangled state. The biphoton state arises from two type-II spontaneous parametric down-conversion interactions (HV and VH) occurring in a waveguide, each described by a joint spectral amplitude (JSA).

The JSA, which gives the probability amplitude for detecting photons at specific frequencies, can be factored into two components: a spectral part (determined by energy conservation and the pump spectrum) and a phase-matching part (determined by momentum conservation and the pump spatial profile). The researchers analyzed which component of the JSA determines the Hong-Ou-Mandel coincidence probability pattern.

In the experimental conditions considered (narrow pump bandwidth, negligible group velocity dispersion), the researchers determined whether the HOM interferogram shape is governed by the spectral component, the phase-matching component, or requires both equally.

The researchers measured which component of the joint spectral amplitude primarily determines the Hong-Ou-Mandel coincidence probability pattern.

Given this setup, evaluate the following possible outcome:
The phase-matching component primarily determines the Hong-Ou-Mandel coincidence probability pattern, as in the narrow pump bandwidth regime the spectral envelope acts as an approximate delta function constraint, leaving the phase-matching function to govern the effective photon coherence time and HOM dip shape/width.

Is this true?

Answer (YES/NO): YES